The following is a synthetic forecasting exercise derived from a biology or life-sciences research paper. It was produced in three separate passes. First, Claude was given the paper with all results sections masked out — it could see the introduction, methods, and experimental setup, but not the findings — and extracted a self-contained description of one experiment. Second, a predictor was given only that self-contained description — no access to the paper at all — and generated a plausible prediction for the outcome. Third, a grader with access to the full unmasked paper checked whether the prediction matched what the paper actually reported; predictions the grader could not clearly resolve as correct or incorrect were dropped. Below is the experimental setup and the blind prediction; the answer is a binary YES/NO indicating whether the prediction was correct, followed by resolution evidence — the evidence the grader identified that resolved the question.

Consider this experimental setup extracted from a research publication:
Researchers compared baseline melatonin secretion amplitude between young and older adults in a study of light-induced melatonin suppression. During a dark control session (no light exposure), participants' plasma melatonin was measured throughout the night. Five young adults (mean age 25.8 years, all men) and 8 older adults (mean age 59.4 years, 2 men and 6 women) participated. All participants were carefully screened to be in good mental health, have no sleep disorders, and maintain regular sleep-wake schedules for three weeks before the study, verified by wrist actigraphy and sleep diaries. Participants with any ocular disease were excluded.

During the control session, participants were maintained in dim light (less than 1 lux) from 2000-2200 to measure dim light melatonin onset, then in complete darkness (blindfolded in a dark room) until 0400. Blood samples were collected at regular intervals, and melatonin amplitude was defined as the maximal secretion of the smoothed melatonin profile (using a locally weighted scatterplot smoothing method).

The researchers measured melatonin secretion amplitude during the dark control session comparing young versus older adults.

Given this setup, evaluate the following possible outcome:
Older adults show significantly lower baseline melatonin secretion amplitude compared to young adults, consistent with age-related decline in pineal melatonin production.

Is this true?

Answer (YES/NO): NO